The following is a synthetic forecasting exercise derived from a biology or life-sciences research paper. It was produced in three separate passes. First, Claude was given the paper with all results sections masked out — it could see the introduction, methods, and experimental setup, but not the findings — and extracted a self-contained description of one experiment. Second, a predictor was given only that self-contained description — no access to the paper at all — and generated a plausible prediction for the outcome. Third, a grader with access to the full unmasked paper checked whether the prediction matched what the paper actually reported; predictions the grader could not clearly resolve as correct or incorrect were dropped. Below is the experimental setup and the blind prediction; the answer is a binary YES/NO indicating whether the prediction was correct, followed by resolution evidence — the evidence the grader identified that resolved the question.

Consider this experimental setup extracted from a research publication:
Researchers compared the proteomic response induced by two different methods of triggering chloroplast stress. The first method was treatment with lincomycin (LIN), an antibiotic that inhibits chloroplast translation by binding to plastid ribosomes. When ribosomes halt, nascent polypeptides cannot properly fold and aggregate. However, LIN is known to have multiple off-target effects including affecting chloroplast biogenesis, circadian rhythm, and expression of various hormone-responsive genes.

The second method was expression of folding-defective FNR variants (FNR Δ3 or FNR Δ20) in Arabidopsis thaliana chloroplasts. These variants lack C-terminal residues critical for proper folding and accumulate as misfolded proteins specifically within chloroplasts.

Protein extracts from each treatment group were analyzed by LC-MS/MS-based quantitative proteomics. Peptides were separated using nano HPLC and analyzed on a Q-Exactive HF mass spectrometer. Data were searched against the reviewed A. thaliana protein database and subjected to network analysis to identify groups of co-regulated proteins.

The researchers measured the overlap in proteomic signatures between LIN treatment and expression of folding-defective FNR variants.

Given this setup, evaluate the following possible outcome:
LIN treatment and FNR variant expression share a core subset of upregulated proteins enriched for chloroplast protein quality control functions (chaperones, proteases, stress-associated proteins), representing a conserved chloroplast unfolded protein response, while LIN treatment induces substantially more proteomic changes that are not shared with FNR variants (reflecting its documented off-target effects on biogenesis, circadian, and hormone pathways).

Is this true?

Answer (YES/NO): NO